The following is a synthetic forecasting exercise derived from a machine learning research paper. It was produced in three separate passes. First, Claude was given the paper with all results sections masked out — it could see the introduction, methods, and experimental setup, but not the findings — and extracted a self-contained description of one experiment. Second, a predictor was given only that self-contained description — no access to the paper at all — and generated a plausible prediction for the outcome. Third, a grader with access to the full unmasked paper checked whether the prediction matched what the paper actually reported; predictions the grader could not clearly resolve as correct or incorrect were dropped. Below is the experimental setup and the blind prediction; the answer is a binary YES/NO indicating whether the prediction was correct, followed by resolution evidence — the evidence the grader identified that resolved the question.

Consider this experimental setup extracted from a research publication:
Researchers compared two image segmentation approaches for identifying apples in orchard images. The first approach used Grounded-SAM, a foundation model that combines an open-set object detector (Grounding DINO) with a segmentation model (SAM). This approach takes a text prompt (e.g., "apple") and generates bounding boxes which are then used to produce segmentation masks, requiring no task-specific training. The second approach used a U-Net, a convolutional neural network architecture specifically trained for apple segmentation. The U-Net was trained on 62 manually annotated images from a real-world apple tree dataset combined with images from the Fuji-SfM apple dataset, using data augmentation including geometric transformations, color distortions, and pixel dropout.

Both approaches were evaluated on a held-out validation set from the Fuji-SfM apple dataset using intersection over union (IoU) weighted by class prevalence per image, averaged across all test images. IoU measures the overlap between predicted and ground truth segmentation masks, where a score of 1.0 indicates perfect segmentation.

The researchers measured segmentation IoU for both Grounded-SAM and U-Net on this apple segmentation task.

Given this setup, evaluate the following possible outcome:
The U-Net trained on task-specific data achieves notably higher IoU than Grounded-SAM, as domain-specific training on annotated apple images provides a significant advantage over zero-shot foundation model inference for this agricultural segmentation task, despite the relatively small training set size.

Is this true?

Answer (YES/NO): YES